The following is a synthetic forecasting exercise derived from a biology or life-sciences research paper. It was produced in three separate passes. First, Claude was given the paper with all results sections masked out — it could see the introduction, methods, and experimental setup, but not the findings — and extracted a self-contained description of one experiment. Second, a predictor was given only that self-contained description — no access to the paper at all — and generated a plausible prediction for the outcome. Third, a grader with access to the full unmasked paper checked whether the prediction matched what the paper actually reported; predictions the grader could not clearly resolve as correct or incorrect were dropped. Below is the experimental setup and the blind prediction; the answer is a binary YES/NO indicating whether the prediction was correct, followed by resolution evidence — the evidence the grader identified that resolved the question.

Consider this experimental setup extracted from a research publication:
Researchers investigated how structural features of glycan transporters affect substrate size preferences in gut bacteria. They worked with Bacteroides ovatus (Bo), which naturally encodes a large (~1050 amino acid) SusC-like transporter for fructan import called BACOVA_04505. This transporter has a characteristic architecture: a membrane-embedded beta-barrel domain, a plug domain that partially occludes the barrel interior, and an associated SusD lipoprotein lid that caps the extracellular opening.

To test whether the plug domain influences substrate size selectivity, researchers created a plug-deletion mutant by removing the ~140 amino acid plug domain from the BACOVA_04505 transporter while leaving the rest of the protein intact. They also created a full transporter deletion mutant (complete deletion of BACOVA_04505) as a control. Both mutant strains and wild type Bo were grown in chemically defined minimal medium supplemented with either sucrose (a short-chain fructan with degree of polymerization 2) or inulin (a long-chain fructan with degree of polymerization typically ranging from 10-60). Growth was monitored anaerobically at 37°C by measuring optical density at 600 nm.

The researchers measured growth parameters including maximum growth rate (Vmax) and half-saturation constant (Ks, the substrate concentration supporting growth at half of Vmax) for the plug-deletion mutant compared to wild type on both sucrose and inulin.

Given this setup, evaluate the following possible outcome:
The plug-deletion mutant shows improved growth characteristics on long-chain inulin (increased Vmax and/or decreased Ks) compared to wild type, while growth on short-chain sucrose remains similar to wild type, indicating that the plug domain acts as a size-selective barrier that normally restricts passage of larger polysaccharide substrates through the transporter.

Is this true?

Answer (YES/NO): NO